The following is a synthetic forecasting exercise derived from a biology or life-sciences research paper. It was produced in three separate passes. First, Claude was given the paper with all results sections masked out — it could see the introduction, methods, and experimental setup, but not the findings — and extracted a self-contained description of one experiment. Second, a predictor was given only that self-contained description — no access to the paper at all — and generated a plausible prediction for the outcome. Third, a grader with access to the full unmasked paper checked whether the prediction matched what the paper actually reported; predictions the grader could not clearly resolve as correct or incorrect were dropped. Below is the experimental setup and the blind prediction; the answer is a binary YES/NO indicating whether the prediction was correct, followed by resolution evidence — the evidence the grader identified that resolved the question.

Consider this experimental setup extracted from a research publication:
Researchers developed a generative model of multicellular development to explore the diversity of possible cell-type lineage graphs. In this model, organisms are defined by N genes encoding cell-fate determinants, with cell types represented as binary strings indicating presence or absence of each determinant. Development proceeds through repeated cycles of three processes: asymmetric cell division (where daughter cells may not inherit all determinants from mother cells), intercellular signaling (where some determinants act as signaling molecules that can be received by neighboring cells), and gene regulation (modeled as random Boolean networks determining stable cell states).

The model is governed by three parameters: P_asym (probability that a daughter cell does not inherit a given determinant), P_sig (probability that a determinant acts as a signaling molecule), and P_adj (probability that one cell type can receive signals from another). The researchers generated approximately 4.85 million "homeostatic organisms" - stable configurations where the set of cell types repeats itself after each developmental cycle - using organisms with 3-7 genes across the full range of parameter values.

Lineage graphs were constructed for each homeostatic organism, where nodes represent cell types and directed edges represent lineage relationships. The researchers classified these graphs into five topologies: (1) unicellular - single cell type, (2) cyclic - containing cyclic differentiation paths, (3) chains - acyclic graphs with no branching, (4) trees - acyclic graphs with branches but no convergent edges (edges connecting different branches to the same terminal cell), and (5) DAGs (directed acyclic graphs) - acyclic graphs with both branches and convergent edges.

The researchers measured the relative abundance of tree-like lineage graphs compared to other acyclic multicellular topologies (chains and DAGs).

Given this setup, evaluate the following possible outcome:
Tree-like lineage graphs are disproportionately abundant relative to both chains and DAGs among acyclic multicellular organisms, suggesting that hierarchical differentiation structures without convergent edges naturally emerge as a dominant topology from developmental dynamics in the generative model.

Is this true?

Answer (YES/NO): NO